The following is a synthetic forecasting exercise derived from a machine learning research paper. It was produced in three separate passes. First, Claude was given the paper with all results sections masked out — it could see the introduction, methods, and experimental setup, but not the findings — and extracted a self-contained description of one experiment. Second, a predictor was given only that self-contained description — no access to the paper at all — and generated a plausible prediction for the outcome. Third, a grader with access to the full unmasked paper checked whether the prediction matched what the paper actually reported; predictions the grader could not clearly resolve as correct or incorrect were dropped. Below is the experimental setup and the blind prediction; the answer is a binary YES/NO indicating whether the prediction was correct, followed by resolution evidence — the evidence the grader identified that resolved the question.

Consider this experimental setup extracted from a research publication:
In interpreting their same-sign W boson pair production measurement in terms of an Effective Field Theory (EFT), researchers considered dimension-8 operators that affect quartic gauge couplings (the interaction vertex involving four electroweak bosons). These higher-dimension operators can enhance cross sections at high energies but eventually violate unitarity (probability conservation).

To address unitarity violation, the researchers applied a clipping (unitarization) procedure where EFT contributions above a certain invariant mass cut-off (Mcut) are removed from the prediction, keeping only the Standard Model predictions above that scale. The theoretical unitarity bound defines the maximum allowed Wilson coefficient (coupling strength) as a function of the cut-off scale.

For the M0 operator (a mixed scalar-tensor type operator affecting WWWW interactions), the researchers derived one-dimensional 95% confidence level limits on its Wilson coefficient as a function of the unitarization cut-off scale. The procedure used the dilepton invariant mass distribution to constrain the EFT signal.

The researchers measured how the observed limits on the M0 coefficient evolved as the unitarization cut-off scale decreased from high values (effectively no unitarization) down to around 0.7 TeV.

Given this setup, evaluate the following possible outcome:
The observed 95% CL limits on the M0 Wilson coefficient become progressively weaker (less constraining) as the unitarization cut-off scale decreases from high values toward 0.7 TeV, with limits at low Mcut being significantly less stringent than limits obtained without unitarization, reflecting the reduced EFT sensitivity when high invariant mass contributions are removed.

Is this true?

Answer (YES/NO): NO